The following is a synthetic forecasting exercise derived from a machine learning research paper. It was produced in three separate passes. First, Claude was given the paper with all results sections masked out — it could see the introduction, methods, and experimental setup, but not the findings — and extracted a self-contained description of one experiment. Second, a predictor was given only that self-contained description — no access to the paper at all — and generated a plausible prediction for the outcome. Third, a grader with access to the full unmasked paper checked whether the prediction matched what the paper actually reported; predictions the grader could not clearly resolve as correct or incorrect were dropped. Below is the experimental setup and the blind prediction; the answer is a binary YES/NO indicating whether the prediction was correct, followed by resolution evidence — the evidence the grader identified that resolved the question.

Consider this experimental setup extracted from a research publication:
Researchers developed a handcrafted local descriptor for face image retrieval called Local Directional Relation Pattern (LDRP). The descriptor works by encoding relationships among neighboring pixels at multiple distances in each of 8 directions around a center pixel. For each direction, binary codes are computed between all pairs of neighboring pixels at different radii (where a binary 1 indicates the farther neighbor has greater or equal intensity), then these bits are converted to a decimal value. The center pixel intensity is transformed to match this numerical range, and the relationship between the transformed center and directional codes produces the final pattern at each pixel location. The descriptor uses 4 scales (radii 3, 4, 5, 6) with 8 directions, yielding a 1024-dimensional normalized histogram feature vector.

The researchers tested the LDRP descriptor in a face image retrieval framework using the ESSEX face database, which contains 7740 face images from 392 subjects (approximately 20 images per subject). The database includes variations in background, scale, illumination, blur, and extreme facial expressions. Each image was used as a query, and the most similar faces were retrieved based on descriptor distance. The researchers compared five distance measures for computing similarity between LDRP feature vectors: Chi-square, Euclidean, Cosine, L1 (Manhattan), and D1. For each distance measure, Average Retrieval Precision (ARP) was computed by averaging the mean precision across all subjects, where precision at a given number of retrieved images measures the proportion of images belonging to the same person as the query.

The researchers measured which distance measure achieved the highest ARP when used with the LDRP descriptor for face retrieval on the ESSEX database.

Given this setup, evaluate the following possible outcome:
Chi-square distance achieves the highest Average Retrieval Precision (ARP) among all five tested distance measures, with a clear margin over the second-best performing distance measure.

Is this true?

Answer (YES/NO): NO